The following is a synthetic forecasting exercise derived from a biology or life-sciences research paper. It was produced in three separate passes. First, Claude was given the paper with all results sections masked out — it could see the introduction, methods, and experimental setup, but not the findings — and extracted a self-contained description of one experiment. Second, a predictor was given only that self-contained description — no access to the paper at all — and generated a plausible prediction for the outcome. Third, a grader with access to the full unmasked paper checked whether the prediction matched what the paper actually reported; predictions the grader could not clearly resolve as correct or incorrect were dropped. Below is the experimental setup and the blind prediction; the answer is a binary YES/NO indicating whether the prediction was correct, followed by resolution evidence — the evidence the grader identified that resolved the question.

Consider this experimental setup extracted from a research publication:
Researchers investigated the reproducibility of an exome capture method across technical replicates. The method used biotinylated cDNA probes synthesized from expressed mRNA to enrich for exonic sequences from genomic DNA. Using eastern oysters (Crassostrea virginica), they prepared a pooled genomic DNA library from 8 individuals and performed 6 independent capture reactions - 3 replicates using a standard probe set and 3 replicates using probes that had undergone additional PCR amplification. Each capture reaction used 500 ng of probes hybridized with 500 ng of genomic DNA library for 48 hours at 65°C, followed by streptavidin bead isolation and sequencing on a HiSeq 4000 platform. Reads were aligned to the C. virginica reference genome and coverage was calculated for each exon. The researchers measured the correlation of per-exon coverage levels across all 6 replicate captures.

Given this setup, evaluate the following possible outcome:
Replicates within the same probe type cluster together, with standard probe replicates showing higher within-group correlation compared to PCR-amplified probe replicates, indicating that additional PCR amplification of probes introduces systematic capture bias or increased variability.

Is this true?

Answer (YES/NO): NO